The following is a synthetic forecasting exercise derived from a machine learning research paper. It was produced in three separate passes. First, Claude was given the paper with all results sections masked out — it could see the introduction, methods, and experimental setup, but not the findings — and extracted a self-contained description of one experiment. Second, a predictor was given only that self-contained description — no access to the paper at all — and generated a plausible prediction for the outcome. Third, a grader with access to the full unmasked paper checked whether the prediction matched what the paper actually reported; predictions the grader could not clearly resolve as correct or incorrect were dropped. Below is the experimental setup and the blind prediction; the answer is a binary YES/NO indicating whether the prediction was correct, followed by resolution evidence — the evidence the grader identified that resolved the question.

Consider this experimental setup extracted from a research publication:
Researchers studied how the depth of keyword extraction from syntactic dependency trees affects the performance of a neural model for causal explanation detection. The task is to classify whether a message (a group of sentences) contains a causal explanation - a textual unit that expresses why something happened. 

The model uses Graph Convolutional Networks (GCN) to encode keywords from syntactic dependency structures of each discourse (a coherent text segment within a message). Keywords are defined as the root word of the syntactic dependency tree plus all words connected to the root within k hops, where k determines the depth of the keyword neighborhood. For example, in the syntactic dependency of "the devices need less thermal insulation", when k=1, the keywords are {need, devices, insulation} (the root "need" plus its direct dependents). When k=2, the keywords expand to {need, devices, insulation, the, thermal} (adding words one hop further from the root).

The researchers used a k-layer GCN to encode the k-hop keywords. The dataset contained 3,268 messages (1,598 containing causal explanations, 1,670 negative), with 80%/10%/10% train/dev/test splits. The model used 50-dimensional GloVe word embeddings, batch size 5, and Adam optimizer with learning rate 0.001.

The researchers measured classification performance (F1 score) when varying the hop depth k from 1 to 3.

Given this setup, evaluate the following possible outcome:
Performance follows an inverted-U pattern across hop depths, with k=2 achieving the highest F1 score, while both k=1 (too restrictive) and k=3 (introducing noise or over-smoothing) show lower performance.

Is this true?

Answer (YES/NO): YES